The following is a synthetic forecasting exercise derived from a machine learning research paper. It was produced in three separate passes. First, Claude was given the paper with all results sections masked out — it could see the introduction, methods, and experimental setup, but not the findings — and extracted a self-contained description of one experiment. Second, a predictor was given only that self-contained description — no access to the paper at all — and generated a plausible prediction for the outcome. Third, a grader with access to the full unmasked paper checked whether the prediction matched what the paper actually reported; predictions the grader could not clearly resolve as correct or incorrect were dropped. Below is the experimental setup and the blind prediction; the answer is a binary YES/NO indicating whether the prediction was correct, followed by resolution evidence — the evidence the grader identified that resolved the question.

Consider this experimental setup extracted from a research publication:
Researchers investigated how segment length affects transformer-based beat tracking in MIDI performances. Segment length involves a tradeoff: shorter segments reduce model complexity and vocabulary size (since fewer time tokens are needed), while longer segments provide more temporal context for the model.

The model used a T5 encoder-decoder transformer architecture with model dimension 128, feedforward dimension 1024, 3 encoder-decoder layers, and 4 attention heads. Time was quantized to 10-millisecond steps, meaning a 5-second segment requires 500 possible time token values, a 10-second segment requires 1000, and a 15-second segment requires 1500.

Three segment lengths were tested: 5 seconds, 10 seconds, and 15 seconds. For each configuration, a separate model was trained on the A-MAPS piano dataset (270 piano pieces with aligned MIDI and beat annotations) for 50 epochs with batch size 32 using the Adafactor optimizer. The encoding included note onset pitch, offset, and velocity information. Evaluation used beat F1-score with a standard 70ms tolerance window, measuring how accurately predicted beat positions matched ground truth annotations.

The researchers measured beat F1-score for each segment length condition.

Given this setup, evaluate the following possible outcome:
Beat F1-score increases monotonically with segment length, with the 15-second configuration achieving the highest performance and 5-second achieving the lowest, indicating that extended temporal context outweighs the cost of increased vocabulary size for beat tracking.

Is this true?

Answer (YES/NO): NO